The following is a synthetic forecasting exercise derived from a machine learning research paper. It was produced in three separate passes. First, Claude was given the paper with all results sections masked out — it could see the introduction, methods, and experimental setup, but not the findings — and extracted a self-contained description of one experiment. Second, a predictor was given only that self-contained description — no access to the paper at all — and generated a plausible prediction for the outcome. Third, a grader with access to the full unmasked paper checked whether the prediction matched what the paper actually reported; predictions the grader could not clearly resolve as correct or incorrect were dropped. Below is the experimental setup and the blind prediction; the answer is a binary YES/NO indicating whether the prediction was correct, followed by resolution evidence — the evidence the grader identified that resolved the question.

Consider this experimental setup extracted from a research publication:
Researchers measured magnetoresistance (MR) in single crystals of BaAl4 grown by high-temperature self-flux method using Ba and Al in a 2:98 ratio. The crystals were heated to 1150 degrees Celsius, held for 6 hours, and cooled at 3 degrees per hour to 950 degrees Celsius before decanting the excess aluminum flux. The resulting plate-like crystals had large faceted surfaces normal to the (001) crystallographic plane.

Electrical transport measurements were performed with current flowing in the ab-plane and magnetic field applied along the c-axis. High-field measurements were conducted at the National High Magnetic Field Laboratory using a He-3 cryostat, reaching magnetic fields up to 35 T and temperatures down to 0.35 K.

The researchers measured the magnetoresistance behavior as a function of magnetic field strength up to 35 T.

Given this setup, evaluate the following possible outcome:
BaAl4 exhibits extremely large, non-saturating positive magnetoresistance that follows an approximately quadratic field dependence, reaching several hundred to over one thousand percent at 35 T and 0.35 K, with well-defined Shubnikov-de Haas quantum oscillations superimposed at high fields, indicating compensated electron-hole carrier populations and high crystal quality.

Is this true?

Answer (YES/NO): NO